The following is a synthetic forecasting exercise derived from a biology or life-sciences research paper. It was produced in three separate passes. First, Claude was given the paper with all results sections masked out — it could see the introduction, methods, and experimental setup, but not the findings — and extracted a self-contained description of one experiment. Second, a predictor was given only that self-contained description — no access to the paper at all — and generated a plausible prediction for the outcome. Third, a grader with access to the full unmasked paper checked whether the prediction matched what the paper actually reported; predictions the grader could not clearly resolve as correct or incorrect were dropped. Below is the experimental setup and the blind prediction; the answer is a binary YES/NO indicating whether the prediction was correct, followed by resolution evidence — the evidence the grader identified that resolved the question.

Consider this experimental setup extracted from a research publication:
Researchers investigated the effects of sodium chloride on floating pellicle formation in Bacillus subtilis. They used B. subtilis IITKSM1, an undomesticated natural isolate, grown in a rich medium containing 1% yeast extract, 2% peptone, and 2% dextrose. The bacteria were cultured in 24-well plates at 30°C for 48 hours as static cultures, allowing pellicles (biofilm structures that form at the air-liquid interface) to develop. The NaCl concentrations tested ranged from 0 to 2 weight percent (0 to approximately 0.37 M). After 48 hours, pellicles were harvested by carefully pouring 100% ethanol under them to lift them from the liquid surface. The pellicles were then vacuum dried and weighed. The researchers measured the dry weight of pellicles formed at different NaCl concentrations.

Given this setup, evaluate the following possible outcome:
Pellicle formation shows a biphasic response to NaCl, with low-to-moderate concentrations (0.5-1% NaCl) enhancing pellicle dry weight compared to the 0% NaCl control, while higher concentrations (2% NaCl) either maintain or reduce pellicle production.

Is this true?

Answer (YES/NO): NO